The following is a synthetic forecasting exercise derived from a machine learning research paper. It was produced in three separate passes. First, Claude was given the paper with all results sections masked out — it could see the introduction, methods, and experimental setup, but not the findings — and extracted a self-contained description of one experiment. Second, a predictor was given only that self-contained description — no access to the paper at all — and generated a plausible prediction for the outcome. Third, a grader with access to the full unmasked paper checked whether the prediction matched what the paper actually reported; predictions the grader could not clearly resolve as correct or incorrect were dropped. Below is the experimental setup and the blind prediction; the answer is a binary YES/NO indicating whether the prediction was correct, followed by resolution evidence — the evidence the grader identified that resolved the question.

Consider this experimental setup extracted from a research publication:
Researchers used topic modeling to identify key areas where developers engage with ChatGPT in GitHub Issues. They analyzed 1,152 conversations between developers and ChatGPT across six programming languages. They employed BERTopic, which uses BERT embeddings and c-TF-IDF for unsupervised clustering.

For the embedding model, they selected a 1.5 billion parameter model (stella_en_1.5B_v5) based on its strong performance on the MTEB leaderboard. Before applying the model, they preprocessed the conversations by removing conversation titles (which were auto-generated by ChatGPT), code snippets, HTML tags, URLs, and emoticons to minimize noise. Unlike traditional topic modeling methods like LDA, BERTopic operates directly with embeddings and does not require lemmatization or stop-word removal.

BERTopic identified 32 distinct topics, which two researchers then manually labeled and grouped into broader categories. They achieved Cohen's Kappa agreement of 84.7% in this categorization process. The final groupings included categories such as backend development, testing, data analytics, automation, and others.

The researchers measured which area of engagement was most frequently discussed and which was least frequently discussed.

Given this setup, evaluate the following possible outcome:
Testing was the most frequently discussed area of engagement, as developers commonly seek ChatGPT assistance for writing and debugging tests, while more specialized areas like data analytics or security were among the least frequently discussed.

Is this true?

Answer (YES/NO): NO